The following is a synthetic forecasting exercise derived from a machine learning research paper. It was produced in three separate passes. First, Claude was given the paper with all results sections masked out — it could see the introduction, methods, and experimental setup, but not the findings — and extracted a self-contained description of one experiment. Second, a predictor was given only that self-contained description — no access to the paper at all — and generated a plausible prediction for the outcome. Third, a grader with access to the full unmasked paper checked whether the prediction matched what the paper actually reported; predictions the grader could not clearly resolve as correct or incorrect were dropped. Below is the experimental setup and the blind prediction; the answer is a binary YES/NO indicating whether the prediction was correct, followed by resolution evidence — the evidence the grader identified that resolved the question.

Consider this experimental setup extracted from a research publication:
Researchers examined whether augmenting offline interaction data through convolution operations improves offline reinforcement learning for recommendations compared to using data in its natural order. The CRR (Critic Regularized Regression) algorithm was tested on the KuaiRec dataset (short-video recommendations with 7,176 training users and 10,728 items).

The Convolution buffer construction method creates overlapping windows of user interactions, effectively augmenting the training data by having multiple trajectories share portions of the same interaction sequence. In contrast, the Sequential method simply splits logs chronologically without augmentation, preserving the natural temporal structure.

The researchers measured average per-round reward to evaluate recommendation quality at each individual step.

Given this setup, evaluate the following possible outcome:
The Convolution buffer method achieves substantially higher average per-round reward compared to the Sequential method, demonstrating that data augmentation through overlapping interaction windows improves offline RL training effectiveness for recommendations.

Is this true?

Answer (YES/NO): NO